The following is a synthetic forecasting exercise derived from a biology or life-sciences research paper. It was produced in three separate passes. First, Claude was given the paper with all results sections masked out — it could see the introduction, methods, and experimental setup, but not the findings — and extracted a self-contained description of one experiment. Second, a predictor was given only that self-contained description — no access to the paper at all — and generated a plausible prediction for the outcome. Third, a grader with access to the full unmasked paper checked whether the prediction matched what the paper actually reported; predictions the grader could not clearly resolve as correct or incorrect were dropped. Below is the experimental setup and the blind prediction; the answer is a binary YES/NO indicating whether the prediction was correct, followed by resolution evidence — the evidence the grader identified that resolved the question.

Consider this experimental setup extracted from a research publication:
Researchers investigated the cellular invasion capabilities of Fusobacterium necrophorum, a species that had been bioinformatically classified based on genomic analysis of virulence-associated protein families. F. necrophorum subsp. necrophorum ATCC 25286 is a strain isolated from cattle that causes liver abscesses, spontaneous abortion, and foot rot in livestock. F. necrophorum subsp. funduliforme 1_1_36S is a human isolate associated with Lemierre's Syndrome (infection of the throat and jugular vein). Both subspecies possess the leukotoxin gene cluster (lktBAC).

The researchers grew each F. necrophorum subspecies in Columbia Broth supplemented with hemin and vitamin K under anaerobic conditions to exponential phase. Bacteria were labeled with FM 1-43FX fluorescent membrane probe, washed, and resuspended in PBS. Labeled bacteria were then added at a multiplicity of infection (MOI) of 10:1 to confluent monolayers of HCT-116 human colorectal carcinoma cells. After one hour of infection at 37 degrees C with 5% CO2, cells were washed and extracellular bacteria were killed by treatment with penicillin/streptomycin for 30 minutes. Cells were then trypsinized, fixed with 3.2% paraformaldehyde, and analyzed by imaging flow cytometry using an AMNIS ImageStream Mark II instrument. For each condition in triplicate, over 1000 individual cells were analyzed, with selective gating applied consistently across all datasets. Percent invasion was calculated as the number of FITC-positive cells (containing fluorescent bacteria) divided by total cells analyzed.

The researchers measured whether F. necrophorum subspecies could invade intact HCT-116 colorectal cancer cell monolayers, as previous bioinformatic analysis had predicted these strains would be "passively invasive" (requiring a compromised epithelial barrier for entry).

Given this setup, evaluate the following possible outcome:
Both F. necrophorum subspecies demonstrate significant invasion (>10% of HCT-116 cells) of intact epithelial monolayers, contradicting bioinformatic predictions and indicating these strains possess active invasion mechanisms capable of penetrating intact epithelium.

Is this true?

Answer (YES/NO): NO